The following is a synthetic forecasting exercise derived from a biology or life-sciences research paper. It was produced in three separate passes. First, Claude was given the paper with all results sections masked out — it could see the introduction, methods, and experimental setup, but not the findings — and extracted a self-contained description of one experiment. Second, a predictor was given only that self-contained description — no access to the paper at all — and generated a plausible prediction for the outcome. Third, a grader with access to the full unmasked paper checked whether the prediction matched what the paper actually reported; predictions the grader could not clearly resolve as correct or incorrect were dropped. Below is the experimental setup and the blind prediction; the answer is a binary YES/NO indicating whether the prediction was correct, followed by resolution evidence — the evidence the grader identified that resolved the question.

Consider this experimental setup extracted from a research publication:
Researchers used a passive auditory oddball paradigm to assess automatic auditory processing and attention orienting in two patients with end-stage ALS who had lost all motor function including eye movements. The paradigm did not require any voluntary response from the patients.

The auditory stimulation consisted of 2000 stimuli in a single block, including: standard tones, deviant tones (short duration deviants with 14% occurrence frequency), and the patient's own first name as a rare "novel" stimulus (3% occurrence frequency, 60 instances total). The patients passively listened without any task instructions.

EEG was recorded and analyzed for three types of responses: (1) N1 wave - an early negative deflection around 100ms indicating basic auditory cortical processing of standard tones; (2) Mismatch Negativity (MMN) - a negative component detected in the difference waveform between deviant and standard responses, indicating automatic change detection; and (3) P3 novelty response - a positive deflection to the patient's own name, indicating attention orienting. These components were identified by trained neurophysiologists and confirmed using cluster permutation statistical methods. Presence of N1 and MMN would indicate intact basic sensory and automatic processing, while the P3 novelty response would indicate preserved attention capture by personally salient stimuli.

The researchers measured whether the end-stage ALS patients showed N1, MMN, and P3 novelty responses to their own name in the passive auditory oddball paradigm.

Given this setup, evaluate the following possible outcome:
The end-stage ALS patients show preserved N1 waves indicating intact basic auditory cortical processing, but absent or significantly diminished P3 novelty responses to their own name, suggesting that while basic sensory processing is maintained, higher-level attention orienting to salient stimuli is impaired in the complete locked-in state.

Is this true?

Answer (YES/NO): NO